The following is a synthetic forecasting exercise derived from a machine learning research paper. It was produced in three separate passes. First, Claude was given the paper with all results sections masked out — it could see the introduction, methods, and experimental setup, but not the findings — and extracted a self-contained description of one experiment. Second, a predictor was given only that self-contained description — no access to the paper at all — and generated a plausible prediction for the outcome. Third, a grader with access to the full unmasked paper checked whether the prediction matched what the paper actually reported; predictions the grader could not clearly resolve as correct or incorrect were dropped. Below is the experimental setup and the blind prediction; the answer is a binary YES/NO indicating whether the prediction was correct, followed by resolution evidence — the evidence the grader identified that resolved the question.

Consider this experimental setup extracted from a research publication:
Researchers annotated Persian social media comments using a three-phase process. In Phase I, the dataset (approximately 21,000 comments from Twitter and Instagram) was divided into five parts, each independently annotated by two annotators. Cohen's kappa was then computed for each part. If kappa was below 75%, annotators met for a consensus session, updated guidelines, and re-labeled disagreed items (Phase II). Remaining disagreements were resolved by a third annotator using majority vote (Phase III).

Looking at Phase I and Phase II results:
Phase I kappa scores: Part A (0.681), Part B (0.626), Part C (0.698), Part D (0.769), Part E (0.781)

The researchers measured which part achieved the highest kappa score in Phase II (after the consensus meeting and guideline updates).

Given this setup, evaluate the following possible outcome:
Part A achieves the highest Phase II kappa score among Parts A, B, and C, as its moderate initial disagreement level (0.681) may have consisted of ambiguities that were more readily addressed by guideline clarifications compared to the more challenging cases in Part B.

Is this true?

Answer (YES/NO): NO